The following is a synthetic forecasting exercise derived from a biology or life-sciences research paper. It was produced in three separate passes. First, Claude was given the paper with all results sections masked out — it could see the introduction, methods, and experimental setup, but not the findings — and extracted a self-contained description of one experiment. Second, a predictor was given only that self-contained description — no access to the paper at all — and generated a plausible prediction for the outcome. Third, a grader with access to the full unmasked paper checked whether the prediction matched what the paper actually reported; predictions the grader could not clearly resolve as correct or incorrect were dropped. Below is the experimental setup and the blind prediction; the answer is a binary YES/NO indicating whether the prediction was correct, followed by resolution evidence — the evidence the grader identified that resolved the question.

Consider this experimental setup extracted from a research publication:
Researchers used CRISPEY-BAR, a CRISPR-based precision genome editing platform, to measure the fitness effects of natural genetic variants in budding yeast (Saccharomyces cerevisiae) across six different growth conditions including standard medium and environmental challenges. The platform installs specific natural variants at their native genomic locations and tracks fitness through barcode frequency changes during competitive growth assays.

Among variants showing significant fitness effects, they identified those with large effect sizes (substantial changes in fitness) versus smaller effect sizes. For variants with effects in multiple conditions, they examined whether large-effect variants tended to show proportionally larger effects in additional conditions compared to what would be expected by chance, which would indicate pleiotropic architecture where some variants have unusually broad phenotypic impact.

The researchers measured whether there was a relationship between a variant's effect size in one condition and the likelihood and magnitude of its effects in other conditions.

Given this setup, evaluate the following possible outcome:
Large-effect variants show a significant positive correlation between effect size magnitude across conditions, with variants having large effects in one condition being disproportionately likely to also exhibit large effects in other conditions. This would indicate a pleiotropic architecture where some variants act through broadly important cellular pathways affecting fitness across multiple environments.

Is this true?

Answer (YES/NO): YES